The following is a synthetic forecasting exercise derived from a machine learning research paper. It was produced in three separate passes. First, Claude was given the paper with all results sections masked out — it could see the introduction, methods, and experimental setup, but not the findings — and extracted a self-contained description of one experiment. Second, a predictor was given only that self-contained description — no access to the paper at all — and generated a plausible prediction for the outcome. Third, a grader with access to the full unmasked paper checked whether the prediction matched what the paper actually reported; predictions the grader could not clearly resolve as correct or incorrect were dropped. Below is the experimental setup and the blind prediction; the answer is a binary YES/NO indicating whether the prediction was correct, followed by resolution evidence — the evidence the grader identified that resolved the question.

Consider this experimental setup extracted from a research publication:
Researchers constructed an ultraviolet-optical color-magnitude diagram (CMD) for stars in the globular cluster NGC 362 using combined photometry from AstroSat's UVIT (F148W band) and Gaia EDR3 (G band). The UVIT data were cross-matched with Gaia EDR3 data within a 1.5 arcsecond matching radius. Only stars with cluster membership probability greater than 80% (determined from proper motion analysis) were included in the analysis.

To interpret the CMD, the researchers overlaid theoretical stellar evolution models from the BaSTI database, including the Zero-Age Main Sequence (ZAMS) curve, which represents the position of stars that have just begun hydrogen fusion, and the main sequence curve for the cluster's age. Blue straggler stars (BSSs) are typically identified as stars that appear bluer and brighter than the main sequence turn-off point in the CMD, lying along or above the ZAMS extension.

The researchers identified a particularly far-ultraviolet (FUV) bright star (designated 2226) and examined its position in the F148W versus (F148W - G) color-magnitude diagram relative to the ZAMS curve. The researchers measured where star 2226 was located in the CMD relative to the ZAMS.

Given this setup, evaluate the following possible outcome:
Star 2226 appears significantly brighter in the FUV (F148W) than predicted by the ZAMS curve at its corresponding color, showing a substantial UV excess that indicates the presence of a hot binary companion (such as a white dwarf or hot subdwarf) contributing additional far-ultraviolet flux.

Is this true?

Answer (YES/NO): YES